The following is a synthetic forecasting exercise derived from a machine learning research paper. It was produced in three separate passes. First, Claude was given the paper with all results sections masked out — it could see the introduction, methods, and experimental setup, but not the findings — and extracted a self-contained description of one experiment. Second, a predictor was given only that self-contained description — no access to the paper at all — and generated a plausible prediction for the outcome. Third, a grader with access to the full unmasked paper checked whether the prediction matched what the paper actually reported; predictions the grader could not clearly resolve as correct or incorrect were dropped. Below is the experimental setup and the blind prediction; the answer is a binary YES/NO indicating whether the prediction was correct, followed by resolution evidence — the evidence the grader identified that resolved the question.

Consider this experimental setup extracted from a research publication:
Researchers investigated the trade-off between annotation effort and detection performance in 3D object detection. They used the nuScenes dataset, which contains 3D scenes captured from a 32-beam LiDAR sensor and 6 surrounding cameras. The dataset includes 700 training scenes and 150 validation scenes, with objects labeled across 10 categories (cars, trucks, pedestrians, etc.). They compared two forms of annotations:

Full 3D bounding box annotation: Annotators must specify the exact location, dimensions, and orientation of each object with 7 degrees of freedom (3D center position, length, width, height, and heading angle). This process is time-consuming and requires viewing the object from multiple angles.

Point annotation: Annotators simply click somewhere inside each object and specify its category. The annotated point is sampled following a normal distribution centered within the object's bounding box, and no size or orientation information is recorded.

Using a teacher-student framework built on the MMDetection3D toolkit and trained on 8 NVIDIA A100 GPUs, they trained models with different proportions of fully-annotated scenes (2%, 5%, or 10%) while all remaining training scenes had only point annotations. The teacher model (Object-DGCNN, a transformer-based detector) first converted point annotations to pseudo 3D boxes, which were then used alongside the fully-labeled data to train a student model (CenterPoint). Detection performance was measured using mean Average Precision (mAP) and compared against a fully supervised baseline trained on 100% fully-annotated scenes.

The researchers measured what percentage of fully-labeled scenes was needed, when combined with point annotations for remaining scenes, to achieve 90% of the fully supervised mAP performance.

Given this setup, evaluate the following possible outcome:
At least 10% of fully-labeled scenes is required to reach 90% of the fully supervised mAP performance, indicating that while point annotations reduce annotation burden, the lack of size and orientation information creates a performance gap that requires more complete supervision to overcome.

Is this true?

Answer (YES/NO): NO